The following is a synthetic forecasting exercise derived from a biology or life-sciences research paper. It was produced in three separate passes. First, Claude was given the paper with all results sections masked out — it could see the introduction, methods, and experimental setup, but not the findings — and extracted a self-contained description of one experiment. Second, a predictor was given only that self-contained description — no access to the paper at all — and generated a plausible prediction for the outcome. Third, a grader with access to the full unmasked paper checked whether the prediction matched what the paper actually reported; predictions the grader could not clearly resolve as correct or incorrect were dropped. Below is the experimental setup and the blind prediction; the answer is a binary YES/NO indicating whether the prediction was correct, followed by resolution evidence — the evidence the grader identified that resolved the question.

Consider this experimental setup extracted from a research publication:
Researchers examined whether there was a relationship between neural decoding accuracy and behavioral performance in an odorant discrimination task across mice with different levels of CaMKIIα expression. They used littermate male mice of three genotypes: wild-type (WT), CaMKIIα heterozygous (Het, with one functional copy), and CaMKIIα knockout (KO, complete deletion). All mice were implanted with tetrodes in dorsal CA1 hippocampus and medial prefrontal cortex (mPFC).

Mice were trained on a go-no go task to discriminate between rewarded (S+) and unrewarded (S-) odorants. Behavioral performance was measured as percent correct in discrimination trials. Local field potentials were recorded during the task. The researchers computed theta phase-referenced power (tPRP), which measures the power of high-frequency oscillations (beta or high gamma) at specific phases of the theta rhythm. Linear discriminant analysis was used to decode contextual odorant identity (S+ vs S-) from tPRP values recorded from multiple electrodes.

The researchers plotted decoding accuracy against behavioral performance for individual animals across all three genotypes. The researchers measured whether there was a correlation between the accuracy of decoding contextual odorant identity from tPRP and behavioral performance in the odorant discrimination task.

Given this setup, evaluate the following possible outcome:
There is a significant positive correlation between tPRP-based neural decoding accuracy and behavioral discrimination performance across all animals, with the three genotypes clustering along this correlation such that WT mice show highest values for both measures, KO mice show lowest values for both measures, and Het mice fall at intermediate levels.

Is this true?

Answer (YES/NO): NO